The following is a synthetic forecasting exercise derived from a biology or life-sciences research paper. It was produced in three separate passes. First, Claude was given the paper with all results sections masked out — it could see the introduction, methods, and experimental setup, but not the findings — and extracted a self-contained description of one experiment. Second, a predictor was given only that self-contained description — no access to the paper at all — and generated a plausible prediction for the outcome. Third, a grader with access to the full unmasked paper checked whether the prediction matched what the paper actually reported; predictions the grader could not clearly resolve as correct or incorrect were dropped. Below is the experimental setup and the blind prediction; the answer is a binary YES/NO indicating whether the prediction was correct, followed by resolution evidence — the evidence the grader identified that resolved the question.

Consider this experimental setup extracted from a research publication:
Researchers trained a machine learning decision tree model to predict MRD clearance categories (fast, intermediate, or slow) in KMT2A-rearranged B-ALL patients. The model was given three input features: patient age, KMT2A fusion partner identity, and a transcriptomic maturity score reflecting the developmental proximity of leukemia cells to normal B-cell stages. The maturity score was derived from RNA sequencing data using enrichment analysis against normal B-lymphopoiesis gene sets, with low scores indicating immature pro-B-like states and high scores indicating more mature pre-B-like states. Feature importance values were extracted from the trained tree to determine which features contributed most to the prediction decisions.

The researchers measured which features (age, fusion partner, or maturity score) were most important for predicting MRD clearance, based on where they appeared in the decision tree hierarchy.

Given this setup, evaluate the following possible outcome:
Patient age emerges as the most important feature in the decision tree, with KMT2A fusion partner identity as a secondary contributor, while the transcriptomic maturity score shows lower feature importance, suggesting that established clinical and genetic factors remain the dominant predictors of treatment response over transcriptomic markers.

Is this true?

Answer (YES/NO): NO